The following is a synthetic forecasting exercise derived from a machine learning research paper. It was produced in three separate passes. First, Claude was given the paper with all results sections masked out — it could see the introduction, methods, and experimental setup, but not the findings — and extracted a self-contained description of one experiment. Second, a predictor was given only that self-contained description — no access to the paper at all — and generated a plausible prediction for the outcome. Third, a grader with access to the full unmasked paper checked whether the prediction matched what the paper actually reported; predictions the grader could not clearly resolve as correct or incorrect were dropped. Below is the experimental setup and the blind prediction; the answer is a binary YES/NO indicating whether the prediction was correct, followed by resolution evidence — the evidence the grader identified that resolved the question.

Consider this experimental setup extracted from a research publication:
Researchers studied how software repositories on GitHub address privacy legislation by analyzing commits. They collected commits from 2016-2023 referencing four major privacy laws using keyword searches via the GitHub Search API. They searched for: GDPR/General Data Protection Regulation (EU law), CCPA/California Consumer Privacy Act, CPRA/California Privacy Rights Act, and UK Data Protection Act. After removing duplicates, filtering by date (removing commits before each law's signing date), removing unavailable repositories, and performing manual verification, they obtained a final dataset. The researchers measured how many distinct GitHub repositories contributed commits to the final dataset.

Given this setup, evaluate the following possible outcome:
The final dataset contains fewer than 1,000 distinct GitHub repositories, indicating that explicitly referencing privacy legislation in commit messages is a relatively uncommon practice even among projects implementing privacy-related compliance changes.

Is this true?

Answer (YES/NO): NO